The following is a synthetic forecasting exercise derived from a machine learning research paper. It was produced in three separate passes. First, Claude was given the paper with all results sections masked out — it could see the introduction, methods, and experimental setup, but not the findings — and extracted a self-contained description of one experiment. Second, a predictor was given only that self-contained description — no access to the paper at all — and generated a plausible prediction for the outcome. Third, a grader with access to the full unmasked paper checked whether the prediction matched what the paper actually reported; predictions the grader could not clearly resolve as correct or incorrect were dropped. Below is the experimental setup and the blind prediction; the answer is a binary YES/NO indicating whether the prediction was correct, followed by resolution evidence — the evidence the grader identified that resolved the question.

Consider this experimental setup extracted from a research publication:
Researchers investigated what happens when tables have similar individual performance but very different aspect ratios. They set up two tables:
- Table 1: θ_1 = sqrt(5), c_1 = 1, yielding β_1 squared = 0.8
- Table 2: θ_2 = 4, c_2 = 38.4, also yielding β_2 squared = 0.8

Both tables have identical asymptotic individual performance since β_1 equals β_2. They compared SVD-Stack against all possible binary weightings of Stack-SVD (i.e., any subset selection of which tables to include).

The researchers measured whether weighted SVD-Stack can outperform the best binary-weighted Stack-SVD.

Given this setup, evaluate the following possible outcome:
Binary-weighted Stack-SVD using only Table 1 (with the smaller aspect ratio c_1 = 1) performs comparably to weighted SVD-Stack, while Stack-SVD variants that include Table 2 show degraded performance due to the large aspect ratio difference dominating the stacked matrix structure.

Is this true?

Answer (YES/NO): NO